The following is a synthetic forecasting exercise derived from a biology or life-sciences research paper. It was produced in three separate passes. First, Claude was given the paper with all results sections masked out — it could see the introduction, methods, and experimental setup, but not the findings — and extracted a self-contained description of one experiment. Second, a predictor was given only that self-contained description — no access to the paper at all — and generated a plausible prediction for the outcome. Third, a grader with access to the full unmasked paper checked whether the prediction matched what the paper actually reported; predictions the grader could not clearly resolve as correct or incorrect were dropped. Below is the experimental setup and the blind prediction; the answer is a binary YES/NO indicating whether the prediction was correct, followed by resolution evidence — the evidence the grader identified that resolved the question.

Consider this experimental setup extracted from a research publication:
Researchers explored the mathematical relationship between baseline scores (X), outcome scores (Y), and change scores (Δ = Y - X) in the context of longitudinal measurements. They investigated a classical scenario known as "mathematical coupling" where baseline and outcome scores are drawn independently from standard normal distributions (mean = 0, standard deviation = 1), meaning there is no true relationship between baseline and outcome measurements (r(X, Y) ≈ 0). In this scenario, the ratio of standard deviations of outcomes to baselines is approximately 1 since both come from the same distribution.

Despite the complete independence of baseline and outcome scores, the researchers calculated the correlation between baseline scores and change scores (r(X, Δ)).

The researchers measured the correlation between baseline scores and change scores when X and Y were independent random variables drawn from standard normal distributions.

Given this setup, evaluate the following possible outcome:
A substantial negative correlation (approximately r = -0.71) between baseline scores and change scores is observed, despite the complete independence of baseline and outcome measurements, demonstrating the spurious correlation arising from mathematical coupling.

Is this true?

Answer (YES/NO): YES